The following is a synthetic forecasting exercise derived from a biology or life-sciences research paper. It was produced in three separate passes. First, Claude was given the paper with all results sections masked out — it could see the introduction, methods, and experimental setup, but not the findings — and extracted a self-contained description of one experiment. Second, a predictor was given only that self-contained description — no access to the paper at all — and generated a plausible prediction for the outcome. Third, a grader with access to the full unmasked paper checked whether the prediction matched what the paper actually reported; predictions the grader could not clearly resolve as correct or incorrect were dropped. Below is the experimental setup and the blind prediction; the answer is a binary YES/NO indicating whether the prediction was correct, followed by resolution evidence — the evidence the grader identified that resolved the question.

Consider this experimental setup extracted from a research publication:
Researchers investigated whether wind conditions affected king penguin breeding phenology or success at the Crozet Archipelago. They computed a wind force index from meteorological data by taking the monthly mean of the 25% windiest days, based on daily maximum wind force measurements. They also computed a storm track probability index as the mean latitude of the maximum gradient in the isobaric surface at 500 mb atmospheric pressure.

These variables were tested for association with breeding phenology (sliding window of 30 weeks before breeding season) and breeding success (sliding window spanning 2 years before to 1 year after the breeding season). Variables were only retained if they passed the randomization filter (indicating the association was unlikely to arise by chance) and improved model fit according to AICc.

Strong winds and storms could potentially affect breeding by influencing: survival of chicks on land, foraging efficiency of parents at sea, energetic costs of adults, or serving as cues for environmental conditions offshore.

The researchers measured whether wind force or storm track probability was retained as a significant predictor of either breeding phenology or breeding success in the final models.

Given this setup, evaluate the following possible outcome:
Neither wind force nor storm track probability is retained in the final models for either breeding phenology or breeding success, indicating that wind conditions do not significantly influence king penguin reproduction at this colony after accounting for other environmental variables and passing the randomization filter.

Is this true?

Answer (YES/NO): YES